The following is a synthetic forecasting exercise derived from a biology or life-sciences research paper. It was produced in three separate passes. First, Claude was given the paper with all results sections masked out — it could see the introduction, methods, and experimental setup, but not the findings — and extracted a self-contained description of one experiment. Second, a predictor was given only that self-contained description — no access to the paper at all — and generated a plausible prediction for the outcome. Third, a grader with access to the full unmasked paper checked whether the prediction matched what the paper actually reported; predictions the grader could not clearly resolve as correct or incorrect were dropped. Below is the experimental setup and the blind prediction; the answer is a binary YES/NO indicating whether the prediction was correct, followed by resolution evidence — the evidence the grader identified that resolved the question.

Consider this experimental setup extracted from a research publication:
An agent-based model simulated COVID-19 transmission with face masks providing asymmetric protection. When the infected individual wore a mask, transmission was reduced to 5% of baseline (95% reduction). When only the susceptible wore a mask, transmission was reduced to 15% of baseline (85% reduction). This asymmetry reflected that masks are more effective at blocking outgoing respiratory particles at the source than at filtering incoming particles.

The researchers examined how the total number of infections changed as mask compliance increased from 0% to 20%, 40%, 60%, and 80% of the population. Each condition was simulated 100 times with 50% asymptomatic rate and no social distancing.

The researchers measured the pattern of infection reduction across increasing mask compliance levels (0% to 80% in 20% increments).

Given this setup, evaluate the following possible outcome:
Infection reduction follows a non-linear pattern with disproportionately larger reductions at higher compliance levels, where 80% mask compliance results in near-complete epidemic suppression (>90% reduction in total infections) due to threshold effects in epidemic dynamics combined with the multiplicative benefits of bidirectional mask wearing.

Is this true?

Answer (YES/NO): NO